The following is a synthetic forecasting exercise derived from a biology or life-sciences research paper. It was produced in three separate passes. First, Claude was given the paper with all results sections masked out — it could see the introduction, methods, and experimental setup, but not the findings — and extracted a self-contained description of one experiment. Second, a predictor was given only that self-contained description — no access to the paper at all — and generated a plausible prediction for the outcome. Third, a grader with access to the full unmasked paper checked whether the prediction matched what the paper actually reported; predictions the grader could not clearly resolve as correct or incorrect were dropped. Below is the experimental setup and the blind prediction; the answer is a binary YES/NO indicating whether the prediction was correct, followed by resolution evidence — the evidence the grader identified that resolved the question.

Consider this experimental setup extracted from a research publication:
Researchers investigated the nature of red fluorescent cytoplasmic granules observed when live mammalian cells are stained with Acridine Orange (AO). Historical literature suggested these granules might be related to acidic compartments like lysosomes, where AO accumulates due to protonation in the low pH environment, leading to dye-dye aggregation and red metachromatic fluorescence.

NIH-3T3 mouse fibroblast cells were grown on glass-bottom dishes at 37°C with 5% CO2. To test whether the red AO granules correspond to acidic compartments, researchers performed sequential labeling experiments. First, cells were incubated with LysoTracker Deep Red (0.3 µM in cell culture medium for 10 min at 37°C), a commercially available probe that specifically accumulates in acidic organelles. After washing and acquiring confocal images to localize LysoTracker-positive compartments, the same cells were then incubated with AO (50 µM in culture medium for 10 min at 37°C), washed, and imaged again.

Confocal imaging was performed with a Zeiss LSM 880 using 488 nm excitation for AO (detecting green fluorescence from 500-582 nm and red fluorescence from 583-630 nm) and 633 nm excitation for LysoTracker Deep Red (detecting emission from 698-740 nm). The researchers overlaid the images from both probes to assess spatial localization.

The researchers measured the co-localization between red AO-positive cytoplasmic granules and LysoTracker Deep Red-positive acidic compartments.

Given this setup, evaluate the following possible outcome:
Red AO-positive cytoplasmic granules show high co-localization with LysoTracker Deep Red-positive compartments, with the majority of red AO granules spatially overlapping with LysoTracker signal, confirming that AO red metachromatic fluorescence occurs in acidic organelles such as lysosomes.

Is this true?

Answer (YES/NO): NO